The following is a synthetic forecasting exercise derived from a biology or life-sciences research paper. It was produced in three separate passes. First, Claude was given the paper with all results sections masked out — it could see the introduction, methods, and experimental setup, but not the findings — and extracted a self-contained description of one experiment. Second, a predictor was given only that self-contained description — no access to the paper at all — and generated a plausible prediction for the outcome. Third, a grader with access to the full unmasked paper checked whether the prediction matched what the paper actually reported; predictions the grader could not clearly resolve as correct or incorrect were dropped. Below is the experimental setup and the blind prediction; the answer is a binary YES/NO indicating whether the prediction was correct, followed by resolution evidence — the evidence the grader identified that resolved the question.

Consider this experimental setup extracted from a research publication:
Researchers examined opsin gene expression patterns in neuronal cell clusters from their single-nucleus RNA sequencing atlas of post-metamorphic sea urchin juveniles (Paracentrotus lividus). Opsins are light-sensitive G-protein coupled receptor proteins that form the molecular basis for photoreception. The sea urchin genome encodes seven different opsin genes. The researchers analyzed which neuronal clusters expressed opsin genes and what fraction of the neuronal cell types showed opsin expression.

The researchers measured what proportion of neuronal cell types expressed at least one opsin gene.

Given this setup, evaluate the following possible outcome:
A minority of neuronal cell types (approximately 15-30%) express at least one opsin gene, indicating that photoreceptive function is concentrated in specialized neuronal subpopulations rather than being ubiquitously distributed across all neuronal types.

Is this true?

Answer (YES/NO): NO